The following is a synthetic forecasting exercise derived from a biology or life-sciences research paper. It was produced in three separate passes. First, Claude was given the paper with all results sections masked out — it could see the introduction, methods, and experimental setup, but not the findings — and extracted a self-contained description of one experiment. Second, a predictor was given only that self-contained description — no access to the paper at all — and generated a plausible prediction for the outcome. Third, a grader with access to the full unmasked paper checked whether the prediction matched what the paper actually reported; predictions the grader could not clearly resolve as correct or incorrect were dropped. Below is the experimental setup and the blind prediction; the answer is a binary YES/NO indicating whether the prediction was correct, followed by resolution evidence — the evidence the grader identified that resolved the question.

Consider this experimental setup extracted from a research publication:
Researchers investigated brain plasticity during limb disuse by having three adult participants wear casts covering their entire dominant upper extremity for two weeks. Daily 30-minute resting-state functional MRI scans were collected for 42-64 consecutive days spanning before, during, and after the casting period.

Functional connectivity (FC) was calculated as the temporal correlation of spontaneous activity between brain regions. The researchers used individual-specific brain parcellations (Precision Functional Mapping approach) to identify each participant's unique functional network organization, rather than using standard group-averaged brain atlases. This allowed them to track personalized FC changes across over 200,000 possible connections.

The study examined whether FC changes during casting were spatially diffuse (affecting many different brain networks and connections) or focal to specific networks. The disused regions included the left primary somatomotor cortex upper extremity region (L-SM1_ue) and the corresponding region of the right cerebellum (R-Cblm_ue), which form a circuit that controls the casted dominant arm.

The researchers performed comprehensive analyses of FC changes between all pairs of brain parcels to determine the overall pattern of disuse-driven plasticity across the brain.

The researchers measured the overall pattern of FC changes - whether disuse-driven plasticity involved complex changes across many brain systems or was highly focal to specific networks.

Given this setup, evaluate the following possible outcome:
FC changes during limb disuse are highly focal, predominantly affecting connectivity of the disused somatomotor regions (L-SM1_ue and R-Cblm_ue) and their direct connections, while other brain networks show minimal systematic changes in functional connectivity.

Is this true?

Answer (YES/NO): NO